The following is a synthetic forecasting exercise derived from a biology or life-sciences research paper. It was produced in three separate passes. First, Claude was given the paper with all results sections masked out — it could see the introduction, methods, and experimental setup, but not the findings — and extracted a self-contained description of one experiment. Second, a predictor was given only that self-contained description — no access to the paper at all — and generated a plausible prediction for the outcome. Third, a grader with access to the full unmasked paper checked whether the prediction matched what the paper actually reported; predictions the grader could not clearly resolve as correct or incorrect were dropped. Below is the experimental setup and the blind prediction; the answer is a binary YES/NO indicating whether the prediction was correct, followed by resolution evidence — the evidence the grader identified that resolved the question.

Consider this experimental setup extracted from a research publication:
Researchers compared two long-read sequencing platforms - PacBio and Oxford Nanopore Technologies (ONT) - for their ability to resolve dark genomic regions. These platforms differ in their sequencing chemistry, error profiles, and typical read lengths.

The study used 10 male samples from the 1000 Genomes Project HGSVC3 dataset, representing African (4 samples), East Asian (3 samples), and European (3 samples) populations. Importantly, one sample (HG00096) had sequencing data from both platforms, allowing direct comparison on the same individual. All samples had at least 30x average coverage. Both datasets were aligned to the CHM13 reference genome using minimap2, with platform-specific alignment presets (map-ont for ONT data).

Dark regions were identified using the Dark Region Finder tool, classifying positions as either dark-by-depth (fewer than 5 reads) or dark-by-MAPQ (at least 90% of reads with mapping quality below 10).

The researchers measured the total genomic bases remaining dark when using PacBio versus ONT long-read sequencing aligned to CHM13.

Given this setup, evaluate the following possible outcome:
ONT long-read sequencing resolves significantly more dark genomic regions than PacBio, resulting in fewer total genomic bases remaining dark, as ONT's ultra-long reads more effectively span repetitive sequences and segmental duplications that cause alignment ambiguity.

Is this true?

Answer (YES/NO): YES